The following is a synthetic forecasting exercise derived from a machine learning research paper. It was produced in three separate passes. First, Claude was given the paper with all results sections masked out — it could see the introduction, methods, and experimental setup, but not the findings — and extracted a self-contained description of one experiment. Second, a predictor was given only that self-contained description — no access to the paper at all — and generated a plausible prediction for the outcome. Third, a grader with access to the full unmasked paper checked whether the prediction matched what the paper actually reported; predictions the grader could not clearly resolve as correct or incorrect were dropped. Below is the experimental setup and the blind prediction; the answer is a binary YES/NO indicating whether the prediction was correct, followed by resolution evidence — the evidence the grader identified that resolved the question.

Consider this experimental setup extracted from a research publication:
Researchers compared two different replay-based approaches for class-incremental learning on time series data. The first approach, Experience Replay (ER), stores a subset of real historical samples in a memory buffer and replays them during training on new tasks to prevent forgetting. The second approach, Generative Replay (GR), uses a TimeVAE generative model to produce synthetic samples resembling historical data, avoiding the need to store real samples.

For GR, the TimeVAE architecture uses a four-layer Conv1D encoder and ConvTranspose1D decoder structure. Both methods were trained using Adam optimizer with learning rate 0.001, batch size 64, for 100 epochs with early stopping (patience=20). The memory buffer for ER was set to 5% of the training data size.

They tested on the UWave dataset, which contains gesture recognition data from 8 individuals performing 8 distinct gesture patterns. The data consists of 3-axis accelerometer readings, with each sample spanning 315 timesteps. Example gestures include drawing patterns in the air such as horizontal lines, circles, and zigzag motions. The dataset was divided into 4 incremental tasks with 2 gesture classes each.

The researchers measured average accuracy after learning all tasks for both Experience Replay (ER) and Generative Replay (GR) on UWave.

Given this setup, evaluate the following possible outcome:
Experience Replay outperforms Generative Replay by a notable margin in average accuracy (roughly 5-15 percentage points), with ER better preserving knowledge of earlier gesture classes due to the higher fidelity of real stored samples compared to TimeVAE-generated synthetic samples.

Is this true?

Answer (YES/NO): NO